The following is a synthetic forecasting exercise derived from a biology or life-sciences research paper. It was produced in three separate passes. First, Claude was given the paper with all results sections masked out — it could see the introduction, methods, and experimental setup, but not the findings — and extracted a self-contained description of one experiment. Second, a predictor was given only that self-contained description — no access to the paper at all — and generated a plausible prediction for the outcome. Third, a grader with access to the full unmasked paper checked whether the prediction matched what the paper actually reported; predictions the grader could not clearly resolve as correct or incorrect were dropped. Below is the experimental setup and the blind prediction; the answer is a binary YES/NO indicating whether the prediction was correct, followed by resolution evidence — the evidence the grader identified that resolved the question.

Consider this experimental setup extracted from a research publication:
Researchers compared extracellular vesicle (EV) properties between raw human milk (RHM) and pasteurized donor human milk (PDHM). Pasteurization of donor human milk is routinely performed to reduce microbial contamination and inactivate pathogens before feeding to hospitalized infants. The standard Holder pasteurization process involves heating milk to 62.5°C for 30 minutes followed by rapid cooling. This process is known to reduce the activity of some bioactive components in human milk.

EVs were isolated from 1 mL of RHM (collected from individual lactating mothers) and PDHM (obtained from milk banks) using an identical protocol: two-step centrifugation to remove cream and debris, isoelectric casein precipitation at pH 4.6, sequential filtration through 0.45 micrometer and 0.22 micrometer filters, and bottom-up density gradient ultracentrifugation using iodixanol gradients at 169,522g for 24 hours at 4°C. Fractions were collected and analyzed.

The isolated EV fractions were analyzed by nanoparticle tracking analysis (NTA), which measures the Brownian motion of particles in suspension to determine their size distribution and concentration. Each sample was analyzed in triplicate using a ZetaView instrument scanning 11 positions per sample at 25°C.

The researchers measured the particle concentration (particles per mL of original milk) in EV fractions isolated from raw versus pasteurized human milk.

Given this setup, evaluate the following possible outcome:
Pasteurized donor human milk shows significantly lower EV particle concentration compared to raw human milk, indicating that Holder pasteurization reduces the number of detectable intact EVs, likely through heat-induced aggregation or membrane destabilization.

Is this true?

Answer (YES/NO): NO